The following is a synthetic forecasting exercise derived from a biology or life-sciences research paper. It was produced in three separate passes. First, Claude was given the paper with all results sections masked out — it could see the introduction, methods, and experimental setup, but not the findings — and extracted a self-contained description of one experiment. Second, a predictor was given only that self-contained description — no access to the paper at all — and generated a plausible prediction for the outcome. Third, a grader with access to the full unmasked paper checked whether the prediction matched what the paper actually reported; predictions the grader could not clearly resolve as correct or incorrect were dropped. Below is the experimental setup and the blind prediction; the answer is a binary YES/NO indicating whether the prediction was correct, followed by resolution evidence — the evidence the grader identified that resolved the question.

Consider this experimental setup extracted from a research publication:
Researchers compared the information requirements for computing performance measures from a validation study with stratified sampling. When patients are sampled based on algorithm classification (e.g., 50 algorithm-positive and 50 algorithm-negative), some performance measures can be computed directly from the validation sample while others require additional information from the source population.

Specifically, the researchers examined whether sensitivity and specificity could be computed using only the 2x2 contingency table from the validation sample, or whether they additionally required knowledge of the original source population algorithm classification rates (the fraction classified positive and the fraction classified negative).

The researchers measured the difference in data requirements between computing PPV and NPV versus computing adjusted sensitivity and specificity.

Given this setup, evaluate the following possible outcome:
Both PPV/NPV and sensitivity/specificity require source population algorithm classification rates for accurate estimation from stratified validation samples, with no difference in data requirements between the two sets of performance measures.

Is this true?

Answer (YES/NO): NO